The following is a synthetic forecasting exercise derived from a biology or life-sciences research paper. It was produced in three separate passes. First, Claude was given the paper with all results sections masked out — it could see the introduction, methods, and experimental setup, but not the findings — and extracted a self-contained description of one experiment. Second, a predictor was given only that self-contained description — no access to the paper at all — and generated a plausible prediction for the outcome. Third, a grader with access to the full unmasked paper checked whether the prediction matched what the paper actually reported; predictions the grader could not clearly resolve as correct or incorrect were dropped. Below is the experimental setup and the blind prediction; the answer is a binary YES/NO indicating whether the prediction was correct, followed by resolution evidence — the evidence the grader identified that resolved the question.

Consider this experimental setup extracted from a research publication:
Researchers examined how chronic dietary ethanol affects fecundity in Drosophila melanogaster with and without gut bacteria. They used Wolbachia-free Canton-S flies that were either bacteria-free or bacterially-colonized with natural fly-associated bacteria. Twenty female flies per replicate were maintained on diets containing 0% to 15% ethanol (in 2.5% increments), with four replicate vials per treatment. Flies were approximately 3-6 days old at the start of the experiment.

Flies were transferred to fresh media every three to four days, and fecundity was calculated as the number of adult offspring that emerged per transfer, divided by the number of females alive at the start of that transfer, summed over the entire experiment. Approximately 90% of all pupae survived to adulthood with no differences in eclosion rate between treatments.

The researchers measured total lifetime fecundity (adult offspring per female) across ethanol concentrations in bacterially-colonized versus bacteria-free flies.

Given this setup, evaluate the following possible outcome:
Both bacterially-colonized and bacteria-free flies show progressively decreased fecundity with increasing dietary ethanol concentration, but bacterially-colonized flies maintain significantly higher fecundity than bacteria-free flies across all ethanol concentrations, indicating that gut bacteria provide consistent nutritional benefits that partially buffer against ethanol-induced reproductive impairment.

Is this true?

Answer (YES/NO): NO